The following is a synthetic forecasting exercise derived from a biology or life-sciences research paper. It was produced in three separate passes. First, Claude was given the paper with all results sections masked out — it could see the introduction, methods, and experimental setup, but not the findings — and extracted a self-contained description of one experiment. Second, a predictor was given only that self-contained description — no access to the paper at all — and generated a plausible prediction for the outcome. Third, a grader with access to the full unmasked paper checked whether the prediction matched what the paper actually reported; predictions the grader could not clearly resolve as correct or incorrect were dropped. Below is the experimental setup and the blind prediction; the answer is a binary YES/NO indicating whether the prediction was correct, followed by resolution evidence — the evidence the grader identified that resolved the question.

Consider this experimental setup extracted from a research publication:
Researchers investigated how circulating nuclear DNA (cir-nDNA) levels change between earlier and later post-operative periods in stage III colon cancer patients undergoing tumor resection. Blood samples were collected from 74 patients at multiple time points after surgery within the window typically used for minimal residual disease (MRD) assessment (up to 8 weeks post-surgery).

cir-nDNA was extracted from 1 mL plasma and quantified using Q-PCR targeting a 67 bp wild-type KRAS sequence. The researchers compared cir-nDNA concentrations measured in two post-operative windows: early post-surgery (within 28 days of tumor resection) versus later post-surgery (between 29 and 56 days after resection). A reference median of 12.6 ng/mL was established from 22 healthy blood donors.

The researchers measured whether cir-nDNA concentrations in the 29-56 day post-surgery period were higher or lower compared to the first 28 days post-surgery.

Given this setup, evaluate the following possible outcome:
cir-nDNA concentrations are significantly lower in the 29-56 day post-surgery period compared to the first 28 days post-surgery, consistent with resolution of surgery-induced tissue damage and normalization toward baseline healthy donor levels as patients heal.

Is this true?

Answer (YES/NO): NO